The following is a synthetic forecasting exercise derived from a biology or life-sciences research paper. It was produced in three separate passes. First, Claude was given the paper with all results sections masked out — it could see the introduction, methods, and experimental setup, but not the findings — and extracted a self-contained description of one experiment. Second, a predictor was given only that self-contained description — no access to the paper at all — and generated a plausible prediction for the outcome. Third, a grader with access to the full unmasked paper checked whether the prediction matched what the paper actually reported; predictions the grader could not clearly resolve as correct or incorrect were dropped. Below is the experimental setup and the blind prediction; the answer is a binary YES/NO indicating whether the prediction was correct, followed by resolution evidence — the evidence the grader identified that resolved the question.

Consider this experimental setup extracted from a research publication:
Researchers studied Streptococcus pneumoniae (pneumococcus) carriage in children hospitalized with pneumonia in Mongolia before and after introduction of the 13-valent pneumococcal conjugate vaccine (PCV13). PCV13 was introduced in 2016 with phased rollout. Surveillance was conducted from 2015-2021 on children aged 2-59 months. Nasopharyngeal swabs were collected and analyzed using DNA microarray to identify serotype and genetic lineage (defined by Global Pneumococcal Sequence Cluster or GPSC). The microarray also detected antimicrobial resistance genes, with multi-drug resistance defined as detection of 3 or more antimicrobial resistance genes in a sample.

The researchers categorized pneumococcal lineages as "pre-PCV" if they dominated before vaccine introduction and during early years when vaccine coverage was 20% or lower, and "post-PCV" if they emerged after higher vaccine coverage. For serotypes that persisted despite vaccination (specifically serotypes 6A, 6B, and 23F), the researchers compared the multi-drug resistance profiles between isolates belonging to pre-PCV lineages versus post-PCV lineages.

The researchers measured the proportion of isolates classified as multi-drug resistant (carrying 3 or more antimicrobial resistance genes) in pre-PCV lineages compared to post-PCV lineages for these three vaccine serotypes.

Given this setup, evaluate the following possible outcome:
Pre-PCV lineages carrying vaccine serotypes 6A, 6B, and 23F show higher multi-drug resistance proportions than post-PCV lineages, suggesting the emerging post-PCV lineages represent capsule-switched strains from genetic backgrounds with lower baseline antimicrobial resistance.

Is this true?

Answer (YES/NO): YES